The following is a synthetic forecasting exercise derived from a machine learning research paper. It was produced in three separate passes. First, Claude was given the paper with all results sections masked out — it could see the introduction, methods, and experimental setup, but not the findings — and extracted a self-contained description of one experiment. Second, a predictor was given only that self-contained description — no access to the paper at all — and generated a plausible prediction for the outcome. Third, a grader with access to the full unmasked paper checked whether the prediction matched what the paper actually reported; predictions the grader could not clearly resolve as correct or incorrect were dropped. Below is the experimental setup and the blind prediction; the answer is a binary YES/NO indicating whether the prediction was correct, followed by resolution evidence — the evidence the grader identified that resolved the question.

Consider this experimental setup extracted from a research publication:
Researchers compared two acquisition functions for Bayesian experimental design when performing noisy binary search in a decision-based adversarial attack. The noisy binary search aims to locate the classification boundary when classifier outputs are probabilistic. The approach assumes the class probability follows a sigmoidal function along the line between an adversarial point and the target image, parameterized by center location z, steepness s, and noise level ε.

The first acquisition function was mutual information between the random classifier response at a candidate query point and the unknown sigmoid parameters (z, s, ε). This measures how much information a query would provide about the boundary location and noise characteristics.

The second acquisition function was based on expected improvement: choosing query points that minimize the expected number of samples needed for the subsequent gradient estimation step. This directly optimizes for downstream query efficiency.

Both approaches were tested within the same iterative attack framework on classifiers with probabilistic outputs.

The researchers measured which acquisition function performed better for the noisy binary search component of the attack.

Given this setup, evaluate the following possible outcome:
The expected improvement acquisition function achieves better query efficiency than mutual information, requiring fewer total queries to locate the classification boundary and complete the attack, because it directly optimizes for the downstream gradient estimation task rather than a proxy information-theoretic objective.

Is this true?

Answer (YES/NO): NO